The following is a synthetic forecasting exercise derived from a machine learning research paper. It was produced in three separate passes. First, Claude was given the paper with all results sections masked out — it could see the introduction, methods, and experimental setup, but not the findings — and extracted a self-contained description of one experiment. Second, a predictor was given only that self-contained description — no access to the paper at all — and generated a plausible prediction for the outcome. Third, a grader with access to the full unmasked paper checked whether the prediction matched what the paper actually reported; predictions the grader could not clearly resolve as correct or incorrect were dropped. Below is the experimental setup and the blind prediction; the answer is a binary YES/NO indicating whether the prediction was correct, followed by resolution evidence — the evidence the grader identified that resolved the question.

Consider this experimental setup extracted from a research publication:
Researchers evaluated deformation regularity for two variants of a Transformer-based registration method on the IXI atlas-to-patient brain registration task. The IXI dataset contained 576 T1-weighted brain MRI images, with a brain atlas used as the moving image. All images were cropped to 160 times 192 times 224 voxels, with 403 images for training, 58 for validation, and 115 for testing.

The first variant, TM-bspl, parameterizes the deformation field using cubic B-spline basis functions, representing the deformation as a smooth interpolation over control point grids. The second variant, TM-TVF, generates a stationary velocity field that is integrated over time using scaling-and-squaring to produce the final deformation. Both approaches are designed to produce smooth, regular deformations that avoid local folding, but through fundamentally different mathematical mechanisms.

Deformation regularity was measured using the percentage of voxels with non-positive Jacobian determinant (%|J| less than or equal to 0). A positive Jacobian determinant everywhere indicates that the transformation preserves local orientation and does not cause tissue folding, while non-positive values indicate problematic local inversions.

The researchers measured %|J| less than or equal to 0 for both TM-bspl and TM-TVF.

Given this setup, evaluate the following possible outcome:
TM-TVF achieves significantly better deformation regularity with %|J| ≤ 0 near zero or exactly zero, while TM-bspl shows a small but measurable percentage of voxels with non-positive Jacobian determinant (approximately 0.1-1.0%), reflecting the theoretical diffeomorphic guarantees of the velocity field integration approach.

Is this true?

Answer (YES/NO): NO